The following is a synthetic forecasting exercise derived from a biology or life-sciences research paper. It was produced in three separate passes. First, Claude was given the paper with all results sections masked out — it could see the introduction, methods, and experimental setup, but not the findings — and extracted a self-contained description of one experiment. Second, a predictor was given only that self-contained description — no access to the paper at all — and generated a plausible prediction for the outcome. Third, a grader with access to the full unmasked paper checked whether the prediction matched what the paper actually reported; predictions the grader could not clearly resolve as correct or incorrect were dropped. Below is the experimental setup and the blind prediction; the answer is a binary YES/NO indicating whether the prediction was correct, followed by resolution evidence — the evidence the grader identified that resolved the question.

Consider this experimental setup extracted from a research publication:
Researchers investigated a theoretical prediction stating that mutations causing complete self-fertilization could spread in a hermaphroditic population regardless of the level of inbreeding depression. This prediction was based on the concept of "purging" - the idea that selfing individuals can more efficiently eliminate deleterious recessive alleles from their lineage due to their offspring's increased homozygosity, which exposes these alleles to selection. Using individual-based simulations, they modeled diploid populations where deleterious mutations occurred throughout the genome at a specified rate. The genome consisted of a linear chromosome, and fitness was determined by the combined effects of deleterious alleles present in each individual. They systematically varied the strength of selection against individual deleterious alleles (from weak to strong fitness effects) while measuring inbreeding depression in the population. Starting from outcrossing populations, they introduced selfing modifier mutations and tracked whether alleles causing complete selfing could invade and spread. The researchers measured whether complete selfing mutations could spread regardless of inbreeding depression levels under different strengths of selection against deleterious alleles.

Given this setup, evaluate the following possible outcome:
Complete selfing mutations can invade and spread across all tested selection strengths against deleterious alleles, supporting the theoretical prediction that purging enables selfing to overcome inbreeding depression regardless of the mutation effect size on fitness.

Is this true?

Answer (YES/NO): NO